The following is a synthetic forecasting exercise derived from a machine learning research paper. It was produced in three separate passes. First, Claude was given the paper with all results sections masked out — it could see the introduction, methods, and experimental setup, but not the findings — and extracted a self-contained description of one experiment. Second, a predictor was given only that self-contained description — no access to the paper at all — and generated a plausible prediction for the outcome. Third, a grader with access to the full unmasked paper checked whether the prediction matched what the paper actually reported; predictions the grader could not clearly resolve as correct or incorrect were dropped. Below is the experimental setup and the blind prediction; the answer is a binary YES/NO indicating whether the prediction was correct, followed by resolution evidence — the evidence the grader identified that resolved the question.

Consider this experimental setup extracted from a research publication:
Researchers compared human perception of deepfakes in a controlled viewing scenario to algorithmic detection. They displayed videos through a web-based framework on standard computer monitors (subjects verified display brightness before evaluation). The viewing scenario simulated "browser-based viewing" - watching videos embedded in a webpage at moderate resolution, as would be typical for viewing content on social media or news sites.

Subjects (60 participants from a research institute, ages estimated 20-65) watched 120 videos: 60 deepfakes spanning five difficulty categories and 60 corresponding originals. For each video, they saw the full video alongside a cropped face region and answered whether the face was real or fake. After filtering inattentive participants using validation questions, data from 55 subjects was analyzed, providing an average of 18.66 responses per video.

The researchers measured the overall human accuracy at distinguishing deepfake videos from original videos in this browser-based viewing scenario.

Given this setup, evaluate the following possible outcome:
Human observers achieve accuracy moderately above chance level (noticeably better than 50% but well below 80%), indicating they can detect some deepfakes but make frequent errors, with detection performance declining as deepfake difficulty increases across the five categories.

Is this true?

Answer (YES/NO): NO